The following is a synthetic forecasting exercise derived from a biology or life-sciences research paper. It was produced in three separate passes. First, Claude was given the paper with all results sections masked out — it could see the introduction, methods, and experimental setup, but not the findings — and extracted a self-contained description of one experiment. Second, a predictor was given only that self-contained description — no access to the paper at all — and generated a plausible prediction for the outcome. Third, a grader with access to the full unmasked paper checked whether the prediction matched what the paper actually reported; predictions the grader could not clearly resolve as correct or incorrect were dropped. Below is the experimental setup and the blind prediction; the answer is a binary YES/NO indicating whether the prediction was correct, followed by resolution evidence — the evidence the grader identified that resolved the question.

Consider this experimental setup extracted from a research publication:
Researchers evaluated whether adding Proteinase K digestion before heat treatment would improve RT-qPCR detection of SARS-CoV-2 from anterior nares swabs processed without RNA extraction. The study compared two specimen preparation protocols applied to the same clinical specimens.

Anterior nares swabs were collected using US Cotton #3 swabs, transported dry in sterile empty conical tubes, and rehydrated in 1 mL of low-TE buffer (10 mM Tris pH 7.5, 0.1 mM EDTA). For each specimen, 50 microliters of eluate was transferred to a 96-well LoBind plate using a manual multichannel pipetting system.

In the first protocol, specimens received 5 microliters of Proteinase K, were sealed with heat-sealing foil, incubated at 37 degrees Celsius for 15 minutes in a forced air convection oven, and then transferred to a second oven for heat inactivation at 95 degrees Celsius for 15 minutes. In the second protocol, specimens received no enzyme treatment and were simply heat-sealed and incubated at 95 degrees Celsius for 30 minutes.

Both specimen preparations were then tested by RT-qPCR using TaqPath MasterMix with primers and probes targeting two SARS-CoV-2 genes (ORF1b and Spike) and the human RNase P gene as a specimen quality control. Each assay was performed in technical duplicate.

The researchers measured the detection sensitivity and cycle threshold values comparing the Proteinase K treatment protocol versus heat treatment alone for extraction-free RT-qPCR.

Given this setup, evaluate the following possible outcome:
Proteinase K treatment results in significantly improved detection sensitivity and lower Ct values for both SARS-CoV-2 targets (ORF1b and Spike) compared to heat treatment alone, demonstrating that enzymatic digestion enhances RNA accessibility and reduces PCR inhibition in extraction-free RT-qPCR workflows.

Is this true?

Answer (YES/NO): YES